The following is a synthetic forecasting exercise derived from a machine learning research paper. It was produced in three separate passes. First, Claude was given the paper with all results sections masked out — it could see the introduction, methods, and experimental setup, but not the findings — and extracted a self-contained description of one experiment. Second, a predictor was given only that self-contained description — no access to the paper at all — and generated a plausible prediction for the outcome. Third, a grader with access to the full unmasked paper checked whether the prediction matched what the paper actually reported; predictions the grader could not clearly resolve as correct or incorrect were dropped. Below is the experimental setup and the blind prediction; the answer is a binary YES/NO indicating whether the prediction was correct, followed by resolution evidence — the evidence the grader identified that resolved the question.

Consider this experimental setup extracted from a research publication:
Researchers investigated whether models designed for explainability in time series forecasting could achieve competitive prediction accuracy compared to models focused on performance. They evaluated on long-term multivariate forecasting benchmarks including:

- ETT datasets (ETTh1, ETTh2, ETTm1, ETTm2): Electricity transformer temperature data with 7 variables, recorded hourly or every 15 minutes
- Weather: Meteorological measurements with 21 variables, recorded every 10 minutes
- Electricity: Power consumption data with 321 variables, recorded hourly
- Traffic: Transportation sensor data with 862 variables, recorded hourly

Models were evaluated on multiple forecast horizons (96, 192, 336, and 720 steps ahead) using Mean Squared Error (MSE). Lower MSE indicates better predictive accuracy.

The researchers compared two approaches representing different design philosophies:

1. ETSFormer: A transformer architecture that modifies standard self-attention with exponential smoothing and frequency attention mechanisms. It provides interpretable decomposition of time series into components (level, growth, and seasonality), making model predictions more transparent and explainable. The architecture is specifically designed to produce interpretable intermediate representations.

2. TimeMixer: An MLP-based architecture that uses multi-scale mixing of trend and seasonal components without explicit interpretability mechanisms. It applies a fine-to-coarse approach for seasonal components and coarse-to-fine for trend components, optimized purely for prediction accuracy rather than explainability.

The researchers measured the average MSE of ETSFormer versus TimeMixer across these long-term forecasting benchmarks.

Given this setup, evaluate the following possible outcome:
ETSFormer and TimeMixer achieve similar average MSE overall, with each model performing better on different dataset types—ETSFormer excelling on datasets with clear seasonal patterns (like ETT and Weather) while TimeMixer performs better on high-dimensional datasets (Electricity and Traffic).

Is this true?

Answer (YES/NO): NO